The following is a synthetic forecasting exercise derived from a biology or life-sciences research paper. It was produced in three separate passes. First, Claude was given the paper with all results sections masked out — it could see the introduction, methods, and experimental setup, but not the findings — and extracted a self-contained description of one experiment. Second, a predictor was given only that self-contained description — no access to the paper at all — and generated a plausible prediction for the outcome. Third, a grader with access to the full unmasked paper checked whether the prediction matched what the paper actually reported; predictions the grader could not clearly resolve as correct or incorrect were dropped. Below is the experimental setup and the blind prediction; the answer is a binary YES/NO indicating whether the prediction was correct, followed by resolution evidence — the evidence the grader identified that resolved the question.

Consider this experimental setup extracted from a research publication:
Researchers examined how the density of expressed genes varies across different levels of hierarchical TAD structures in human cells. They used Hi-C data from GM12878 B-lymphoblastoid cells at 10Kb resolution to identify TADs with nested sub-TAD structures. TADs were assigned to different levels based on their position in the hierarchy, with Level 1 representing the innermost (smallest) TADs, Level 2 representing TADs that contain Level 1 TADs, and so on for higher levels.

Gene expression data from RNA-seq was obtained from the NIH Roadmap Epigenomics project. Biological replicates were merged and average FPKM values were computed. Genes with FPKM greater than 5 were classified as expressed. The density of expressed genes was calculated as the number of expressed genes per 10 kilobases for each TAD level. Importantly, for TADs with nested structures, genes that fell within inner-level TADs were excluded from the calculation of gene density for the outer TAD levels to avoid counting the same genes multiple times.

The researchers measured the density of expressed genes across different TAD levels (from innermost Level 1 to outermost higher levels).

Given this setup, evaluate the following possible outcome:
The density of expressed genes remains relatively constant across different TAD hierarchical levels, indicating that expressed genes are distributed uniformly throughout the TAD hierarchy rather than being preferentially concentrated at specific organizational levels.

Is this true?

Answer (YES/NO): NO